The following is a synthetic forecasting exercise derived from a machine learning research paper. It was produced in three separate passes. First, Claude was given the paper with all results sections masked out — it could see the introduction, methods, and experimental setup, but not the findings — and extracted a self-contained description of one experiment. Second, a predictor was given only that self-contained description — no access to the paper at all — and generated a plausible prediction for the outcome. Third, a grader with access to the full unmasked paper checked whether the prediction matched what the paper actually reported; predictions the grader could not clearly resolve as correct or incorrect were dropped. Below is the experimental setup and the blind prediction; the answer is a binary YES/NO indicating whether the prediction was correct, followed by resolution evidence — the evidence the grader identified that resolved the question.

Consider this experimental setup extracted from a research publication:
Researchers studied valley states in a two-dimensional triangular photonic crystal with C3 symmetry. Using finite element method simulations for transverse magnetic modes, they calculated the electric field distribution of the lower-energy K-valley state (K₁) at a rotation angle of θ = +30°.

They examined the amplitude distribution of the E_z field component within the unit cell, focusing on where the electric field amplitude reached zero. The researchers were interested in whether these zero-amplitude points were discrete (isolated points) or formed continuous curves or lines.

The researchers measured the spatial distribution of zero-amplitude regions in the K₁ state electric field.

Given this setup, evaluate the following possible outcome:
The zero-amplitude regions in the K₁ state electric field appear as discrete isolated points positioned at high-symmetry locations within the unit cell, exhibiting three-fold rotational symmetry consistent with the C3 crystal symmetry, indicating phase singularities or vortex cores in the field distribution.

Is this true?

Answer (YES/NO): NO